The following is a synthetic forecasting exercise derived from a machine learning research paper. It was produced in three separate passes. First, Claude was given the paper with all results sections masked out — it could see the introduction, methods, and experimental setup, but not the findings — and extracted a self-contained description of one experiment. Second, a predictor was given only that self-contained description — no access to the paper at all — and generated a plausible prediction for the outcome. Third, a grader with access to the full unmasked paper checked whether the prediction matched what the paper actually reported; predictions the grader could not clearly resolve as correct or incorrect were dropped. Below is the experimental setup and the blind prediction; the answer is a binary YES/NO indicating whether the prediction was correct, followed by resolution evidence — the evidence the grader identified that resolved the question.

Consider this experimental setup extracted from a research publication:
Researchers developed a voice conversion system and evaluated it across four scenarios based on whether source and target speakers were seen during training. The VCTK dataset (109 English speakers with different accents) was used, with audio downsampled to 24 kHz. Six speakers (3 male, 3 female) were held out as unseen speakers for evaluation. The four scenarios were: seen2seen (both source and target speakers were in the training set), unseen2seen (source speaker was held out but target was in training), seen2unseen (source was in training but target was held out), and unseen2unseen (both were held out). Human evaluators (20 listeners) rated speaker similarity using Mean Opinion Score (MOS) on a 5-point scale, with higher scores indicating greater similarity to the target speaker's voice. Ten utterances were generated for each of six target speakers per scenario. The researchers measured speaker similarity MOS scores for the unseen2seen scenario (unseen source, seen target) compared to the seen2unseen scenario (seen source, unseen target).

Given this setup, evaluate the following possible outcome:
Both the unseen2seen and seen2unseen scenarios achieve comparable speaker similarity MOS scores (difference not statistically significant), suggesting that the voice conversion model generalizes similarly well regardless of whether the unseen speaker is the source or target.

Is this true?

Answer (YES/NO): YES